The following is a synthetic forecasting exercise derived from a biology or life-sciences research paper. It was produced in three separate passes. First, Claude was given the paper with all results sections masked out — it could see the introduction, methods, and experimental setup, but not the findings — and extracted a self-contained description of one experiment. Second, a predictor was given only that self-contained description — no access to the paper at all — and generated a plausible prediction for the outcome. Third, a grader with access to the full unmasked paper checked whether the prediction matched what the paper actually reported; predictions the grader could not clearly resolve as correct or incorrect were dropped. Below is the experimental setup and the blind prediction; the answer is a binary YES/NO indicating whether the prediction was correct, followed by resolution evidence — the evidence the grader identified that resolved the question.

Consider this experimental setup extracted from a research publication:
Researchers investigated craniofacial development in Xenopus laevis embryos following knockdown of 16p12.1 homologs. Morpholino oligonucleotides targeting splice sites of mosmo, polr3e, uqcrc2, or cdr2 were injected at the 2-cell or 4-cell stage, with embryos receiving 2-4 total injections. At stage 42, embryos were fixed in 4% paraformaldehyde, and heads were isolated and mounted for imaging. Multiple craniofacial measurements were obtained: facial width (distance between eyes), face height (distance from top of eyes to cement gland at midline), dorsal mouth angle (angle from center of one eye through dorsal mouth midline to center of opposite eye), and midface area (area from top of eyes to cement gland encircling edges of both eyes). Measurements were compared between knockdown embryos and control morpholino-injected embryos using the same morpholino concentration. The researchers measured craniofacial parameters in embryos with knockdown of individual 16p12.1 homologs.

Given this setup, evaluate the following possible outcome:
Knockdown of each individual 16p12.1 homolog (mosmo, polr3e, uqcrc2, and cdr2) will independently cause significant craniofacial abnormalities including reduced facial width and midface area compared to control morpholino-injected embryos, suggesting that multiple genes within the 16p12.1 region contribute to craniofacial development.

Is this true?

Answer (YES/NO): NO